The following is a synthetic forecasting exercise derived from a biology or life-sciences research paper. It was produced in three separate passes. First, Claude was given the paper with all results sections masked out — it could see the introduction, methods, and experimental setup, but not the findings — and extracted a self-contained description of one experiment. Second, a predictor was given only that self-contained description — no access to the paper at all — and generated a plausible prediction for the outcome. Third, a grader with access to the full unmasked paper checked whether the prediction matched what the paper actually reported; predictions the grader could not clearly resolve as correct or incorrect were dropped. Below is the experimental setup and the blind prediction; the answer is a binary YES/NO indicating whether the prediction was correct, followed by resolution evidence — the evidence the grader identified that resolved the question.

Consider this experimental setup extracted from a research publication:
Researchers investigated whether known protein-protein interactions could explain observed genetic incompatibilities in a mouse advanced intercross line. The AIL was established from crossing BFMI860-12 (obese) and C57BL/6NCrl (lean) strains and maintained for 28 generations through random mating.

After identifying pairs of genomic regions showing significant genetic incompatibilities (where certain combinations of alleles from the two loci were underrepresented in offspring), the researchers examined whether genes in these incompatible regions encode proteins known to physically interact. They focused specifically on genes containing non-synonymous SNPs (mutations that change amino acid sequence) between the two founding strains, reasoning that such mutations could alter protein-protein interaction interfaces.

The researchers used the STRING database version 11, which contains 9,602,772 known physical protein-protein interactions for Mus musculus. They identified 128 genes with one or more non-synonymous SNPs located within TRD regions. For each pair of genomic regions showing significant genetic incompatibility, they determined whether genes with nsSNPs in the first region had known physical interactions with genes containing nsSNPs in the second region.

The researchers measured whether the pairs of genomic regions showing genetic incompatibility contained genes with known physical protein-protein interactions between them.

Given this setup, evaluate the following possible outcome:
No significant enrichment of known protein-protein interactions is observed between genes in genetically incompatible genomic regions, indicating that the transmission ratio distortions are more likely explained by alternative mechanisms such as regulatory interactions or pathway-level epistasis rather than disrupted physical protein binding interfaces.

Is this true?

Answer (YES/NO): NO